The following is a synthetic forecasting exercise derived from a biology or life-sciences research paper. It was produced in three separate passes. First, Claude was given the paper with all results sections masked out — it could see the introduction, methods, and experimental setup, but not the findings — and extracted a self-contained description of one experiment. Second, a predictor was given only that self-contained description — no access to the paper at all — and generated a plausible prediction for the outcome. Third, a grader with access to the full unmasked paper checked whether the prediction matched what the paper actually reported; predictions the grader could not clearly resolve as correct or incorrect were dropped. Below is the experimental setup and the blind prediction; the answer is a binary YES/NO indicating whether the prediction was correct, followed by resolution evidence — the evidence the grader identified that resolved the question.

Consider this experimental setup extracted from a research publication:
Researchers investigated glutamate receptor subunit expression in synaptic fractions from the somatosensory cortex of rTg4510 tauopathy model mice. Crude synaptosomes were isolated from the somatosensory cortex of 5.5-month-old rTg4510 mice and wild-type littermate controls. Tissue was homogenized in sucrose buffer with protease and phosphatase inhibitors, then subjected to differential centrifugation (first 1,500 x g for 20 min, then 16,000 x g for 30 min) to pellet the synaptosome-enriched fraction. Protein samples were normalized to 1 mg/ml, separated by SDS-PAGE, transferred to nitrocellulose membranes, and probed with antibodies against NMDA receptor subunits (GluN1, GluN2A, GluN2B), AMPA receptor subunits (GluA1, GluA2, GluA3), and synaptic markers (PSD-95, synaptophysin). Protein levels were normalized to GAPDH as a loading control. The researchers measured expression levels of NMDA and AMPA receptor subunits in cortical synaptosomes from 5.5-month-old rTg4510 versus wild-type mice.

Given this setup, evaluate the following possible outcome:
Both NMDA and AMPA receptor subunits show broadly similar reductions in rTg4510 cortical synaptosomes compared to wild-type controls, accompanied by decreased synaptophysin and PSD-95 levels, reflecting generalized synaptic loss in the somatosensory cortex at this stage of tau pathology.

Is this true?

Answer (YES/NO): NO